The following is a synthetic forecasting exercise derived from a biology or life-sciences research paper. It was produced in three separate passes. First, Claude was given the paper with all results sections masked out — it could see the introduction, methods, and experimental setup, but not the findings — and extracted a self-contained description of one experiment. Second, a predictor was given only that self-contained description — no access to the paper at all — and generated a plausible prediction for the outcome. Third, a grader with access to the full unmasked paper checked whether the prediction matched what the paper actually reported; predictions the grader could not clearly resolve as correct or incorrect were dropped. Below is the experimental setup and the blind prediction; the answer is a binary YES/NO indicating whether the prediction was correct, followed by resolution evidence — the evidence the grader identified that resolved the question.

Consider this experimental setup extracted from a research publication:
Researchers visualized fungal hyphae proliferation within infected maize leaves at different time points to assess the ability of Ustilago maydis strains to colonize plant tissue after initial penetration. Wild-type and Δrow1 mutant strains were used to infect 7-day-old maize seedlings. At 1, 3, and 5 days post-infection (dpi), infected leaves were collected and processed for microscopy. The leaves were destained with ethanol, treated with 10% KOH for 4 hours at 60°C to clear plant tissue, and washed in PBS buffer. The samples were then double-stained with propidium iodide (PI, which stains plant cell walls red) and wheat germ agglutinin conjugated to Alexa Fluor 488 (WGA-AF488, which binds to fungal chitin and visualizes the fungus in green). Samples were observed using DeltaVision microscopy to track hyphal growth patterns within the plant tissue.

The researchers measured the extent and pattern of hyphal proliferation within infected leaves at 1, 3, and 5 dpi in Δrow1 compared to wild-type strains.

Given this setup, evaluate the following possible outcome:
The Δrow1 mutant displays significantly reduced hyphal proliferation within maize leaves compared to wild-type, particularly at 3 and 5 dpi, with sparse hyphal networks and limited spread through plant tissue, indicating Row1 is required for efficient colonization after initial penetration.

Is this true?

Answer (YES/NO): NO